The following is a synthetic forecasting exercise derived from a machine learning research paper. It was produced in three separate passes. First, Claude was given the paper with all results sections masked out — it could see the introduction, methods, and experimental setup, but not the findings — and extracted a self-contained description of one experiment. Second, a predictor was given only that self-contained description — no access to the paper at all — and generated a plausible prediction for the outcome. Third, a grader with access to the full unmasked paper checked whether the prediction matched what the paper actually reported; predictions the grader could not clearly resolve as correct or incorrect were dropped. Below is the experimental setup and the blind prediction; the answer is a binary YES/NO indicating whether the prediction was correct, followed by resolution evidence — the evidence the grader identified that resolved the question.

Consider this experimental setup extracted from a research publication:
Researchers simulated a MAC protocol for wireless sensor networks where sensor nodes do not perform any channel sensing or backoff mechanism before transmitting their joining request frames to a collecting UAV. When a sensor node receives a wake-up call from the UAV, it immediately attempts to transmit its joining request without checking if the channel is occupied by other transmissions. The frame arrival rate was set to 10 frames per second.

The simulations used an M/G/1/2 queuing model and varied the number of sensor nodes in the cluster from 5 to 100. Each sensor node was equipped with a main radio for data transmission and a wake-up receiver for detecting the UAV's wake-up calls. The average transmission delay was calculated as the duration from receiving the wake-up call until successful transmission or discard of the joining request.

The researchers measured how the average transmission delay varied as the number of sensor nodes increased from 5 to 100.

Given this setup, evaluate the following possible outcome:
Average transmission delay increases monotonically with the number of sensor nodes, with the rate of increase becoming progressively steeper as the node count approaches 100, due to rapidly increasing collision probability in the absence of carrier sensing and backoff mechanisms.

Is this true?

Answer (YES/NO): NO